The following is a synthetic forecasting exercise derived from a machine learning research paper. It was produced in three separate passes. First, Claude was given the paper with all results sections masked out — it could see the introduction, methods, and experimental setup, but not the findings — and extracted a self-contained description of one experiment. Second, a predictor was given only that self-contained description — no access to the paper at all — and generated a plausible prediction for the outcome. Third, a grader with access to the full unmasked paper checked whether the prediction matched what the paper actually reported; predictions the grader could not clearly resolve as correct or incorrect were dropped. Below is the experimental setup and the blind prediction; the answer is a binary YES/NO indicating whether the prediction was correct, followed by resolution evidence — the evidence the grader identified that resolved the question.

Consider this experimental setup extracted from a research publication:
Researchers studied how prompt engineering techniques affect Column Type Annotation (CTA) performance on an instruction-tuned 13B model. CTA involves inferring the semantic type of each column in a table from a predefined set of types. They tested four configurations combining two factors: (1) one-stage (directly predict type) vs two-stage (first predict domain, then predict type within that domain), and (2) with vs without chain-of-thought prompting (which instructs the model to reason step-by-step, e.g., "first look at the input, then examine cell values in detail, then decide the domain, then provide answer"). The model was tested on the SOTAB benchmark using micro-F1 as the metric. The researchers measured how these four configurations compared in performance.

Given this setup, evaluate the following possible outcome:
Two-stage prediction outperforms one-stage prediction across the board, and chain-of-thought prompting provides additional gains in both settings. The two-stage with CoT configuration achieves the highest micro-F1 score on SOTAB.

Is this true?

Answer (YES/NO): YES